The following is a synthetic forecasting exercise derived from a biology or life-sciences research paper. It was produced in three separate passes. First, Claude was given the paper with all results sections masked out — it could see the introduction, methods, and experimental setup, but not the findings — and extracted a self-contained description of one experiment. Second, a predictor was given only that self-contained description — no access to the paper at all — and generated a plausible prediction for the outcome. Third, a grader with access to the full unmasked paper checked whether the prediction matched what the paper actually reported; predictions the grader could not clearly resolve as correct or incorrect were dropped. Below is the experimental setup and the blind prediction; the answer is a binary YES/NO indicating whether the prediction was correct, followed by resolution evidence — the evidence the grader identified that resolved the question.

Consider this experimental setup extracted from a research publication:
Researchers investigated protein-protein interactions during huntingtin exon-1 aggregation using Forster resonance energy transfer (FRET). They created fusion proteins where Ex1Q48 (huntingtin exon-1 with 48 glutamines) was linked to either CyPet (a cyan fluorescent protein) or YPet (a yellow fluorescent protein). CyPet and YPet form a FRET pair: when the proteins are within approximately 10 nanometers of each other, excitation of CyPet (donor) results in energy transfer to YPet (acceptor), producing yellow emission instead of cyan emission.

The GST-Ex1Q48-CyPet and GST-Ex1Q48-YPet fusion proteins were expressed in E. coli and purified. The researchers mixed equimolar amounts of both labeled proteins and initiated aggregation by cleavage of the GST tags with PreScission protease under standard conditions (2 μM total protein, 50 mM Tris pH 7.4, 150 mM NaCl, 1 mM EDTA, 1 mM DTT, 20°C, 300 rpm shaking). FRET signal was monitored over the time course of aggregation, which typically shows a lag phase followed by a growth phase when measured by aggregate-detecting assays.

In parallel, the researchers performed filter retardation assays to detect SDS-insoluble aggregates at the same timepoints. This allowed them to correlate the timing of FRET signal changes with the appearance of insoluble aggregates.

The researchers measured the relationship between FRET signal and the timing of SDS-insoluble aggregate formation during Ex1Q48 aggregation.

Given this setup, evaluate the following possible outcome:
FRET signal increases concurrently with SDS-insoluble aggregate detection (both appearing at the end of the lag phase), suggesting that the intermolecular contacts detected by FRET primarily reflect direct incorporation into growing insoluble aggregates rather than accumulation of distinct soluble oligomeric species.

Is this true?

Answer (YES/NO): YES